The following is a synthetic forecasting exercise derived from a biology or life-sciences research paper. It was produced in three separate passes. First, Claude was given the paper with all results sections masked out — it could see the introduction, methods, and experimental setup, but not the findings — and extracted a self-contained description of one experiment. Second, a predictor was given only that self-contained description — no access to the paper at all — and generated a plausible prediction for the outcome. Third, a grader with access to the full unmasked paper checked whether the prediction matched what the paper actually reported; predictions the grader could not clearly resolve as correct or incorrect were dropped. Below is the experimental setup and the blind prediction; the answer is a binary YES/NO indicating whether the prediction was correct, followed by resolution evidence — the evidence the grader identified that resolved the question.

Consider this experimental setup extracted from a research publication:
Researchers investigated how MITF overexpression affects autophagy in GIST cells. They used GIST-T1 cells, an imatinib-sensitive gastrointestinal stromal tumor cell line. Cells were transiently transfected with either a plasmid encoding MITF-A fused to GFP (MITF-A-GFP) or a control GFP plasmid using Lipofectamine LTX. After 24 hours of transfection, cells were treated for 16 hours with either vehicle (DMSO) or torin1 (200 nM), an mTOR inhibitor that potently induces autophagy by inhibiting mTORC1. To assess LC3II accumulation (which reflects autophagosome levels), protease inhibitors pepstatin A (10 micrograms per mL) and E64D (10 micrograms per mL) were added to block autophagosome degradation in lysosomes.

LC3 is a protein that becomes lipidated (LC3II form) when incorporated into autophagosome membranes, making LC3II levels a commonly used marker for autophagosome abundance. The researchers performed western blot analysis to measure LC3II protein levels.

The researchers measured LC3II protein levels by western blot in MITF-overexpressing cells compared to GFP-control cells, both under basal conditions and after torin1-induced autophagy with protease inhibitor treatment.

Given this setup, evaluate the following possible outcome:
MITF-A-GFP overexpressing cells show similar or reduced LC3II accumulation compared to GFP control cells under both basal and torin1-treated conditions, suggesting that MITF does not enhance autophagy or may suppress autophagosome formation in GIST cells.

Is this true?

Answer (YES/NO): NO